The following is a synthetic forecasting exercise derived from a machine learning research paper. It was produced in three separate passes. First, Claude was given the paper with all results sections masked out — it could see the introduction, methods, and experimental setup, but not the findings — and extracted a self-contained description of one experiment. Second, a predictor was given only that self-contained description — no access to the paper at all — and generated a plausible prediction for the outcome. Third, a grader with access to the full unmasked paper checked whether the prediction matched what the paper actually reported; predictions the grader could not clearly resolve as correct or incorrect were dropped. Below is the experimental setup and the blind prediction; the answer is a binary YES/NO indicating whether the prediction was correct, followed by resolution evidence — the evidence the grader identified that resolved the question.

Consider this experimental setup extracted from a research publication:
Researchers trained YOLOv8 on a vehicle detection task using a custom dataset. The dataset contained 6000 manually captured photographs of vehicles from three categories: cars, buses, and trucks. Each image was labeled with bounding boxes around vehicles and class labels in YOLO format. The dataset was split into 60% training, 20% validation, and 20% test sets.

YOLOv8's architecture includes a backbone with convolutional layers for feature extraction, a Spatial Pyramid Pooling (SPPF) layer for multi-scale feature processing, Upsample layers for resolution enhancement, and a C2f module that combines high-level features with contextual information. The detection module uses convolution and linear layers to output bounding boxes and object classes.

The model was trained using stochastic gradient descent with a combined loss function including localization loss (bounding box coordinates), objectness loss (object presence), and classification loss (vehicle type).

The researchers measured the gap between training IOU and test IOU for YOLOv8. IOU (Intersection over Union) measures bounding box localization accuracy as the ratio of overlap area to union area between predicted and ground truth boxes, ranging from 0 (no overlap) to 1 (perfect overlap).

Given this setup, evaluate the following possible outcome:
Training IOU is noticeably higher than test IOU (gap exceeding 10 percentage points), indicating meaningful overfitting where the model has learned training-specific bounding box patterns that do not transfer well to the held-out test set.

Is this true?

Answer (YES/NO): NO